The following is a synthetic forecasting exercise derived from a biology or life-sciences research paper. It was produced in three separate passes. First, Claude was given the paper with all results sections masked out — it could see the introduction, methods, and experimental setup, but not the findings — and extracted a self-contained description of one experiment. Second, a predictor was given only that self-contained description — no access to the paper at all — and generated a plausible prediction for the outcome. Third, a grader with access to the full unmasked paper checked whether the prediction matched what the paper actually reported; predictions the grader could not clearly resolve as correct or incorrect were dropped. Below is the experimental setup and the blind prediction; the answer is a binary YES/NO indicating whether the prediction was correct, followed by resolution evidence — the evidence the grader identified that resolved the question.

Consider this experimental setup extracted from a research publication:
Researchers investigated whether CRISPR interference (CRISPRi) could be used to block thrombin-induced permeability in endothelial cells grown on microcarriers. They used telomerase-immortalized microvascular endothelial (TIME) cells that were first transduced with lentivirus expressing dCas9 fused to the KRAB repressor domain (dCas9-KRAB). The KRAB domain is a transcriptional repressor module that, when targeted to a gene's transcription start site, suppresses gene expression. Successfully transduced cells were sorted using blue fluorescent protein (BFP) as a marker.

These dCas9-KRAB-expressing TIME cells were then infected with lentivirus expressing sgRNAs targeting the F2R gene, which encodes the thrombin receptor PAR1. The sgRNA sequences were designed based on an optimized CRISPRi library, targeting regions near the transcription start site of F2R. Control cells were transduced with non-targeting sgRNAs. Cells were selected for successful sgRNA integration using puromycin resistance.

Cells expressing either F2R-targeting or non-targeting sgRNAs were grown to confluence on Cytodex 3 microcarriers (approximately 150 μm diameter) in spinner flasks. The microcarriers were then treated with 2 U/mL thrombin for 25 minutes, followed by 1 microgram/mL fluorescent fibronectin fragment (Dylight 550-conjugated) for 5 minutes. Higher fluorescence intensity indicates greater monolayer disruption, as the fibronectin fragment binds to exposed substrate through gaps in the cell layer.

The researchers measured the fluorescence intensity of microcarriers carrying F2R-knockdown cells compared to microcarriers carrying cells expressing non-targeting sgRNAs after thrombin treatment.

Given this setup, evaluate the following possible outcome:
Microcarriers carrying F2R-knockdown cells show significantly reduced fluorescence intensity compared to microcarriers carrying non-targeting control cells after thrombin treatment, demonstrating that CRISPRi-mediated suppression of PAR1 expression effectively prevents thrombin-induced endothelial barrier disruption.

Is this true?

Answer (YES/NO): YES